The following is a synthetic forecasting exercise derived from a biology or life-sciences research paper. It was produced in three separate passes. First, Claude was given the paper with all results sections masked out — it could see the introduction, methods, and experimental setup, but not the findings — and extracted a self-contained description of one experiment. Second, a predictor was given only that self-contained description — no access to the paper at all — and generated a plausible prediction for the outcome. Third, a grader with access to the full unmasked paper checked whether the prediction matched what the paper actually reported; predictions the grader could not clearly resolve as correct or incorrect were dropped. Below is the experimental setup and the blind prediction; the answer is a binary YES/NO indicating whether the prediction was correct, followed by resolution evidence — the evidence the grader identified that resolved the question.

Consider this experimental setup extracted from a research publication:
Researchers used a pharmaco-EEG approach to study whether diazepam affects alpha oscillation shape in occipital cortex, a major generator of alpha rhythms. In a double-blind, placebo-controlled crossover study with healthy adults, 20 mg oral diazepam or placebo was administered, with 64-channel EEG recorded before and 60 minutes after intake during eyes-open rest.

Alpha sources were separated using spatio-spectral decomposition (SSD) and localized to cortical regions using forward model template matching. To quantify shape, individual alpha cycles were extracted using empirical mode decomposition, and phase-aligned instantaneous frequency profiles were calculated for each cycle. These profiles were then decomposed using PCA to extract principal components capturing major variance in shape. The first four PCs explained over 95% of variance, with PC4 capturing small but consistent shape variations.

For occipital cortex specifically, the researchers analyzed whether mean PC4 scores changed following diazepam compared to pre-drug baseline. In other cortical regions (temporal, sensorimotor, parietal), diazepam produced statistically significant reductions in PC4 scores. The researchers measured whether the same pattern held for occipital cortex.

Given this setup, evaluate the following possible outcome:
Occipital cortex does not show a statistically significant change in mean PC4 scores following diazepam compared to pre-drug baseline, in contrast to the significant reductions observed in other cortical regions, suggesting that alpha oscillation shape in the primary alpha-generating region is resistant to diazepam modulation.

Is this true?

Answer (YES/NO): YES